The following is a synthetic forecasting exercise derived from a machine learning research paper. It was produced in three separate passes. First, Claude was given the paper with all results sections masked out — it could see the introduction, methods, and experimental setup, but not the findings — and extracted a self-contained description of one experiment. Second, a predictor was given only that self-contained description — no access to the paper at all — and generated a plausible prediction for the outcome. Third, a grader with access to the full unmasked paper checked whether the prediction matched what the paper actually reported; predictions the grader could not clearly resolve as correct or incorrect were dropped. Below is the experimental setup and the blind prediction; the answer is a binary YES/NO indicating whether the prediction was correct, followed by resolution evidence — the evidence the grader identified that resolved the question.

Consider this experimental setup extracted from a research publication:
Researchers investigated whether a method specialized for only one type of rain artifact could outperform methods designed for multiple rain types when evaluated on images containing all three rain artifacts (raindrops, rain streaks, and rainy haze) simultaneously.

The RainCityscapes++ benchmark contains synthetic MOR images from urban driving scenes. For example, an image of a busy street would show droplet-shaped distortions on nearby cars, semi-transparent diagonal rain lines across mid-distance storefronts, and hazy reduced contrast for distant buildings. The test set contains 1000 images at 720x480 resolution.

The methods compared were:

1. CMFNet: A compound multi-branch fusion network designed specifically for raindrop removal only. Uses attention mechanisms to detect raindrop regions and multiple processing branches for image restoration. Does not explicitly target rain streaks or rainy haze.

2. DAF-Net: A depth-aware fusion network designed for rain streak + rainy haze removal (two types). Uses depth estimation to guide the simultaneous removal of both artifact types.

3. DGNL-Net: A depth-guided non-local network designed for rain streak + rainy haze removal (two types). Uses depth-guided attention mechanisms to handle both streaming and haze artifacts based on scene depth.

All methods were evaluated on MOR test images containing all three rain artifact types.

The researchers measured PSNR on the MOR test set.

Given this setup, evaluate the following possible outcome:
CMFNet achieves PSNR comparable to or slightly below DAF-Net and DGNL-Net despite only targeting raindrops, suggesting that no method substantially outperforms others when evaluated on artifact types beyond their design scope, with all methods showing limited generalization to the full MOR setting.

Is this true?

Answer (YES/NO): NO